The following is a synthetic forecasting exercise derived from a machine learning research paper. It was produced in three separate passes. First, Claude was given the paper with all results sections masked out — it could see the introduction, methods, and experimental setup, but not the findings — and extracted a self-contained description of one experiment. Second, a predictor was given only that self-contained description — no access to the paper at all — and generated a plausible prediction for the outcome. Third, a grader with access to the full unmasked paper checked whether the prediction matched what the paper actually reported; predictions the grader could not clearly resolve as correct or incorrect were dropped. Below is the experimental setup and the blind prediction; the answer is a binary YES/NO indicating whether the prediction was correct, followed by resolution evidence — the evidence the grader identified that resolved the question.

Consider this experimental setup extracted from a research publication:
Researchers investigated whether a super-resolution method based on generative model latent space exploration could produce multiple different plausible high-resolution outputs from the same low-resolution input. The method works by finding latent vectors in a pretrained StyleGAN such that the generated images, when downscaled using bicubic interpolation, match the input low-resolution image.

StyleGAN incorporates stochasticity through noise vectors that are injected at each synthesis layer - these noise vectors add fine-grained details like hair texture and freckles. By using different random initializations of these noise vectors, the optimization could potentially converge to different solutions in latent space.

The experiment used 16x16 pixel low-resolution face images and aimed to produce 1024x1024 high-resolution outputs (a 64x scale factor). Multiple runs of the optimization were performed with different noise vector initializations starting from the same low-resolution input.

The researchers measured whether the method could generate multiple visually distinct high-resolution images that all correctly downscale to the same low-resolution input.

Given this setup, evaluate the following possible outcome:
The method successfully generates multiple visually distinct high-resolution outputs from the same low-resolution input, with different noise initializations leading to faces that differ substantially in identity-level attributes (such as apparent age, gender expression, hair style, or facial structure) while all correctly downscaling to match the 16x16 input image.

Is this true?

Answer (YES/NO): NO